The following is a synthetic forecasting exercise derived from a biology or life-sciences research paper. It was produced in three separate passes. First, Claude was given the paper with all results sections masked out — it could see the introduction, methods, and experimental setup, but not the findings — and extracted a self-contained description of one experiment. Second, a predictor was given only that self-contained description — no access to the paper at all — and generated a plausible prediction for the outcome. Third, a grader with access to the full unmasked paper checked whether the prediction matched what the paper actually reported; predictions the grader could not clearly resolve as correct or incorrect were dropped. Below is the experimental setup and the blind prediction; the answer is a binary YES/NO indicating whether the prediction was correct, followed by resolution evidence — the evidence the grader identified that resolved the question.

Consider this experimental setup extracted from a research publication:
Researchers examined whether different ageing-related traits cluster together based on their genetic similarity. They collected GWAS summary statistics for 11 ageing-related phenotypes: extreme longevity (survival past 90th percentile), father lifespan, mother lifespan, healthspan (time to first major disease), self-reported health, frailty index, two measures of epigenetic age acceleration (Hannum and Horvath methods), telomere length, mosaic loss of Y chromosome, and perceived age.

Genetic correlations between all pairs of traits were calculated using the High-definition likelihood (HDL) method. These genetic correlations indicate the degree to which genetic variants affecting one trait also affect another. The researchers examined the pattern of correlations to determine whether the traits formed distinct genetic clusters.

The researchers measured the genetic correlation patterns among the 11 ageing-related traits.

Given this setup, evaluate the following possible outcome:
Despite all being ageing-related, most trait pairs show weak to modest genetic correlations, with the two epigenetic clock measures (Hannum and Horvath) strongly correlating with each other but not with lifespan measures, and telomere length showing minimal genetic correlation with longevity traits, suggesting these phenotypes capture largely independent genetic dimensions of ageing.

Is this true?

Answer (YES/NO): NO